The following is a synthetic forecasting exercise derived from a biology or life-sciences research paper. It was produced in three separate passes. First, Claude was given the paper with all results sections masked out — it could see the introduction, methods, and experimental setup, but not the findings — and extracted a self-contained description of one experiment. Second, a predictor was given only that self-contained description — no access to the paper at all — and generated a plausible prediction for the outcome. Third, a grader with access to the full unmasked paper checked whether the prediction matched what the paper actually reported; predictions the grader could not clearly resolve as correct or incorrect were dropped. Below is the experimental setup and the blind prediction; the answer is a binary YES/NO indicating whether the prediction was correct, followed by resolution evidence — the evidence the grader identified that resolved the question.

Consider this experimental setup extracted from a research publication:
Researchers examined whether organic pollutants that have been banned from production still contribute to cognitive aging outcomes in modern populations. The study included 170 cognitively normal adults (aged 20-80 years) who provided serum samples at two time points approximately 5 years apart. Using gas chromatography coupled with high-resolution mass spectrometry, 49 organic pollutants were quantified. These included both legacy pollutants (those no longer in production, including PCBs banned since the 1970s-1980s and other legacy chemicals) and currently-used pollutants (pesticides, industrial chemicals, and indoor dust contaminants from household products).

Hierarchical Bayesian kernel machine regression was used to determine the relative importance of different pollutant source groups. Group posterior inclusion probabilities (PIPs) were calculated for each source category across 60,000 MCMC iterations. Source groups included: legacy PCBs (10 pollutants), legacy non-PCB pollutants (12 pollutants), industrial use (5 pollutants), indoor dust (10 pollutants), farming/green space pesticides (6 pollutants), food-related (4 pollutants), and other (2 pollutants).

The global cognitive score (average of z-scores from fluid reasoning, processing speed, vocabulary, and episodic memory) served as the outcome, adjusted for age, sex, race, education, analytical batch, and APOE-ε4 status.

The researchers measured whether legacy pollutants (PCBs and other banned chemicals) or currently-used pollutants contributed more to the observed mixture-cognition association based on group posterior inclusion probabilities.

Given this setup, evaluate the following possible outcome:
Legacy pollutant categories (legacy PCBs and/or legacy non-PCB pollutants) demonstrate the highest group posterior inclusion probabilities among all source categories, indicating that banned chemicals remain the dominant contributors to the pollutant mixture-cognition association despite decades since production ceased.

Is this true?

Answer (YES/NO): YES